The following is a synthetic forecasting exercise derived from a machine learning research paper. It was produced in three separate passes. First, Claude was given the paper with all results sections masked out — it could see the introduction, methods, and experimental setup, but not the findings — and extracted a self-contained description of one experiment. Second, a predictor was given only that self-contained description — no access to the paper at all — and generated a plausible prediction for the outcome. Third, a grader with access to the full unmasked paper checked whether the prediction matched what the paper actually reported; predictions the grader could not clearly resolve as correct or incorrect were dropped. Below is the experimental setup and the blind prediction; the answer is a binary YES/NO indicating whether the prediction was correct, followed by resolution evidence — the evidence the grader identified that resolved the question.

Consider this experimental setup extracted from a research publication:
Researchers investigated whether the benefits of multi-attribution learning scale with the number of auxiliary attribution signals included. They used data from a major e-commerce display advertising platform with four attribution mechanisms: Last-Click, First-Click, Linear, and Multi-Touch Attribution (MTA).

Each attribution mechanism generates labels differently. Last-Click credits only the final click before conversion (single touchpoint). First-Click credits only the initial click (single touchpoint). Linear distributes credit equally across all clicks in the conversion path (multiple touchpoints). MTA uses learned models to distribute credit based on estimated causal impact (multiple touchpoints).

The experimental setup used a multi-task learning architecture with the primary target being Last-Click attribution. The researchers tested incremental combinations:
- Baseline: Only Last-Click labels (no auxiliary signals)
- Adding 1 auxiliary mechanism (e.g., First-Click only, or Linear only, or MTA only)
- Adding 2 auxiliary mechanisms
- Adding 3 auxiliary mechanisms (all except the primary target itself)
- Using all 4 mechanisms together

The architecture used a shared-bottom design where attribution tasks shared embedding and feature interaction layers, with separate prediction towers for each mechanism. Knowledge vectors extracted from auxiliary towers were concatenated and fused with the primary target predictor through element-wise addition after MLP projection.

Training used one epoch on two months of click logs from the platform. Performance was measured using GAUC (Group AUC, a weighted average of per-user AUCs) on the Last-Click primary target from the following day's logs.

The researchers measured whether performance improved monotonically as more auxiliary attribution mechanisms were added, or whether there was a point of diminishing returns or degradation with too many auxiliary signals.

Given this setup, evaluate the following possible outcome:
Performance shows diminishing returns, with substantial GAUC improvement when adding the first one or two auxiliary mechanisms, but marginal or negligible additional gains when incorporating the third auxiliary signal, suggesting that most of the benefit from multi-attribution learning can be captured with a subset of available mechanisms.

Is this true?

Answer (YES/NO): NO